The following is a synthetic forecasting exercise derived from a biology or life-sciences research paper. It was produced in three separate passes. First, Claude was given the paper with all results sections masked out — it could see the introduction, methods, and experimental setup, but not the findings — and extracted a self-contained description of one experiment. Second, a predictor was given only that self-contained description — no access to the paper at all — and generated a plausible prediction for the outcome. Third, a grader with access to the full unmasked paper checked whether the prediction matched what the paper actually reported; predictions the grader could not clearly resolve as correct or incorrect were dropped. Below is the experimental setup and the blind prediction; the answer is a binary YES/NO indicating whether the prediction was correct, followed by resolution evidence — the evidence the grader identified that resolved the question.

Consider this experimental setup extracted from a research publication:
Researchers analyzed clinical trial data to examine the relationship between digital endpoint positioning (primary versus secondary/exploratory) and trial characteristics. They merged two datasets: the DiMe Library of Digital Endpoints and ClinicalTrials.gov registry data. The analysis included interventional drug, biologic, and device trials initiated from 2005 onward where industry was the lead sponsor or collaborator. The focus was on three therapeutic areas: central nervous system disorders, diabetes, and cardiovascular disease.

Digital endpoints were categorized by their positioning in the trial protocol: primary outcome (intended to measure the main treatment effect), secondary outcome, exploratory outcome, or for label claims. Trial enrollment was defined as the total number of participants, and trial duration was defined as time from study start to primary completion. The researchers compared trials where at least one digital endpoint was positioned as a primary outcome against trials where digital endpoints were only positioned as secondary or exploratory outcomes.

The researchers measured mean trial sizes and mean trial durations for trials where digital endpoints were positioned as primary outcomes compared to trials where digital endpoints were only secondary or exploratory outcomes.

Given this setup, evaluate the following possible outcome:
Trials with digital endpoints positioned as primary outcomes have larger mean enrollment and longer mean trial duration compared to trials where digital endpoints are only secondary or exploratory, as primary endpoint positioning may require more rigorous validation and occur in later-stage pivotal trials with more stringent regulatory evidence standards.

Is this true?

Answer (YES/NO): NO